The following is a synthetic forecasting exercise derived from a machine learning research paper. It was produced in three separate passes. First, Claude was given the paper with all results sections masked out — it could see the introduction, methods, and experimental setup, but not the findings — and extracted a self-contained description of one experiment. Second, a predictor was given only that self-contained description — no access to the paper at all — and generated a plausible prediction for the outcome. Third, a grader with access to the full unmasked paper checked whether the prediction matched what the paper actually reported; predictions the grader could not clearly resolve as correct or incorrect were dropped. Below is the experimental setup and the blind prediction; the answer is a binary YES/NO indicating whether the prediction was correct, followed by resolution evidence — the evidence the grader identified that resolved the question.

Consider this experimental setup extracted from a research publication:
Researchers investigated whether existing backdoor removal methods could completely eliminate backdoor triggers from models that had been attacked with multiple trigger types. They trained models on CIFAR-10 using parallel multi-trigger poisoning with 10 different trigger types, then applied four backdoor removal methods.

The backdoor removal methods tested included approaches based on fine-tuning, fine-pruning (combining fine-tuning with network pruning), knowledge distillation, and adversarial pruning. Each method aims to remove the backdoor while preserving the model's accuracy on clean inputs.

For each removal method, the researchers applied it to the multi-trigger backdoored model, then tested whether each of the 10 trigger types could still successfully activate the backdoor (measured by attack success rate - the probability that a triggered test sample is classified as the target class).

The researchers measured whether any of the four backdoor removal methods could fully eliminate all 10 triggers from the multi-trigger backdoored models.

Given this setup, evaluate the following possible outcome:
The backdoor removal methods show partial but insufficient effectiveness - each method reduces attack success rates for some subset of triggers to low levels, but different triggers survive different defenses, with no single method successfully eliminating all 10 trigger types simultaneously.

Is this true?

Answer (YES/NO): YES